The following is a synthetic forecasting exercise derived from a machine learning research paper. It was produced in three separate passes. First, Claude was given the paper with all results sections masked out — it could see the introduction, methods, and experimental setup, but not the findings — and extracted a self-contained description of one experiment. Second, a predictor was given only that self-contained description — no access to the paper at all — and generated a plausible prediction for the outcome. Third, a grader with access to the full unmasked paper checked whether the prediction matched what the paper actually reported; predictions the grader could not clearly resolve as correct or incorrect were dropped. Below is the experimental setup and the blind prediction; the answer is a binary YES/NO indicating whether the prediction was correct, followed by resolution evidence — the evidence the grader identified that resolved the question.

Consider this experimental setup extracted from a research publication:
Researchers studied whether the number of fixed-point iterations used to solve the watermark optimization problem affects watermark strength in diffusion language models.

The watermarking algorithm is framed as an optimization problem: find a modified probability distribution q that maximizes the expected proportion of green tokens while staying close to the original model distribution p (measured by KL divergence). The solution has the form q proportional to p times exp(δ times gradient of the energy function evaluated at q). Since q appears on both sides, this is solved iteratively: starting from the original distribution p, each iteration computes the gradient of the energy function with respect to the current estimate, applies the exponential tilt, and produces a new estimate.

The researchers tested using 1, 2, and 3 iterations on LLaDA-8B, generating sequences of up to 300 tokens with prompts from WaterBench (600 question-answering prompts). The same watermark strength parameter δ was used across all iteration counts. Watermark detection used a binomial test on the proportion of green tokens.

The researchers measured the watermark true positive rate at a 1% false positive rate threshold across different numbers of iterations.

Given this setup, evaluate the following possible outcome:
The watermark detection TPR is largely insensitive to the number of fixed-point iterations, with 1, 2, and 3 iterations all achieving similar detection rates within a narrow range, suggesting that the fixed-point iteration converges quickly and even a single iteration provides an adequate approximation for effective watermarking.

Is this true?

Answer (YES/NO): YES